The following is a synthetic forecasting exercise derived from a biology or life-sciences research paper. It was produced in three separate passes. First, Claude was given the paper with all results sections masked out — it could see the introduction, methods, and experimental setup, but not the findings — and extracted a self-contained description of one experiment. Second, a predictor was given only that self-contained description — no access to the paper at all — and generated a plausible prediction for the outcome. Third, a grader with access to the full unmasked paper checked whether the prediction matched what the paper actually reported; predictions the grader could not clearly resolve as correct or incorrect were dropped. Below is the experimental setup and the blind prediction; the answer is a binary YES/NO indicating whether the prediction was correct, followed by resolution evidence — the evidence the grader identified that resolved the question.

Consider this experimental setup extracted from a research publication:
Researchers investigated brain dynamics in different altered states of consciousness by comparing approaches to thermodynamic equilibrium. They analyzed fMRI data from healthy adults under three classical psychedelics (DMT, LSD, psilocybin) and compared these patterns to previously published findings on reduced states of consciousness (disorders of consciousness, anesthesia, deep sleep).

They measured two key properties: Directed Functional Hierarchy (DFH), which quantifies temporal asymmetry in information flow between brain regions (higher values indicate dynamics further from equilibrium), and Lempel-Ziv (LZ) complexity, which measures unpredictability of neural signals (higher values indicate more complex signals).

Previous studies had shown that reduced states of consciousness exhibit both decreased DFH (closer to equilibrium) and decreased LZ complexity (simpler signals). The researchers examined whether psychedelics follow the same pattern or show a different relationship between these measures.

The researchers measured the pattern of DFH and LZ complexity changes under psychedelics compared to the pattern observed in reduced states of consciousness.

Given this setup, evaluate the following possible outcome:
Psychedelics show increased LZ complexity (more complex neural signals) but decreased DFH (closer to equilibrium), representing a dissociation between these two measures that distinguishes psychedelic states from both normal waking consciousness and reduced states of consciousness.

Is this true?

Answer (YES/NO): YES